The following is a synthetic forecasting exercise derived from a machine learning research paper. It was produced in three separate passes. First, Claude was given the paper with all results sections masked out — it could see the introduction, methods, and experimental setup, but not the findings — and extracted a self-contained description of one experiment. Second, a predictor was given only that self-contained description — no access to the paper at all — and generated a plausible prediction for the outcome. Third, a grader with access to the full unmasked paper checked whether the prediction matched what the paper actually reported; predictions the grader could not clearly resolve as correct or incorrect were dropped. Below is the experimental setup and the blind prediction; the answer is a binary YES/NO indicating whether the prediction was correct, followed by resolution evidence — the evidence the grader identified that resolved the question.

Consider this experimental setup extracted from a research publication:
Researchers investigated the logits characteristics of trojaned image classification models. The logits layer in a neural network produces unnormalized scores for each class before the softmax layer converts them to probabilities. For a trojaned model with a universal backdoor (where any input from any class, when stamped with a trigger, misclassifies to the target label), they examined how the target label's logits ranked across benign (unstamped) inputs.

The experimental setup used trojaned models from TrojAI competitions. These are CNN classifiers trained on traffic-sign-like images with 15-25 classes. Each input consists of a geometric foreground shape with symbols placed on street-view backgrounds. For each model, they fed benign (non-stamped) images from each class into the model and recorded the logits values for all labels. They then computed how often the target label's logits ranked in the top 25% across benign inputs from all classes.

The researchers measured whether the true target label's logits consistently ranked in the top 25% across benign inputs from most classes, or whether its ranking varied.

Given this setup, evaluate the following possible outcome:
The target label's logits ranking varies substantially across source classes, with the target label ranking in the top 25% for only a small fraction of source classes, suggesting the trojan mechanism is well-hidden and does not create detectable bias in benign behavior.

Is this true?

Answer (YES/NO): NO